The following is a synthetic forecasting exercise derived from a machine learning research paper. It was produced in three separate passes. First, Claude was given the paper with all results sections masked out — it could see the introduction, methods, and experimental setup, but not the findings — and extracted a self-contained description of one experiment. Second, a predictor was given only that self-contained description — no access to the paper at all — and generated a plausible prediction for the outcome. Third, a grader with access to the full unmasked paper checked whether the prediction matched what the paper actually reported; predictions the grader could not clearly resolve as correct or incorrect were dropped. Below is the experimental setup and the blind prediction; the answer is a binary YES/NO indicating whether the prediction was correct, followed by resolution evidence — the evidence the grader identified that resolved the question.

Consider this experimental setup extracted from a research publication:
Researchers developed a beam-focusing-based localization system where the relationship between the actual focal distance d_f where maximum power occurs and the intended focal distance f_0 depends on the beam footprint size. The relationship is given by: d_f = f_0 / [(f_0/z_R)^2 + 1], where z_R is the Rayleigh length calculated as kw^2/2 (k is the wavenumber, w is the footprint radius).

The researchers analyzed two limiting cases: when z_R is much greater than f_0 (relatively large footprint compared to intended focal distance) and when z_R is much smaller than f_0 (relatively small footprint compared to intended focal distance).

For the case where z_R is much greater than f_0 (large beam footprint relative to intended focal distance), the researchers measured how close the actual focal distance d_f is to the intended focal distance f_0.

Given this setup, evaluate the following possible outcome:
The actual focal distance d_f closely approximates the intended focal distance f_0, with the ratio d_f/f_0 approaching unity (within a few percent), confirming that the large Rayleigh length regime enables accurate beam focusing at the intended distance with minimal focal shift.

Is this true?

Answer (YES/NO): YES